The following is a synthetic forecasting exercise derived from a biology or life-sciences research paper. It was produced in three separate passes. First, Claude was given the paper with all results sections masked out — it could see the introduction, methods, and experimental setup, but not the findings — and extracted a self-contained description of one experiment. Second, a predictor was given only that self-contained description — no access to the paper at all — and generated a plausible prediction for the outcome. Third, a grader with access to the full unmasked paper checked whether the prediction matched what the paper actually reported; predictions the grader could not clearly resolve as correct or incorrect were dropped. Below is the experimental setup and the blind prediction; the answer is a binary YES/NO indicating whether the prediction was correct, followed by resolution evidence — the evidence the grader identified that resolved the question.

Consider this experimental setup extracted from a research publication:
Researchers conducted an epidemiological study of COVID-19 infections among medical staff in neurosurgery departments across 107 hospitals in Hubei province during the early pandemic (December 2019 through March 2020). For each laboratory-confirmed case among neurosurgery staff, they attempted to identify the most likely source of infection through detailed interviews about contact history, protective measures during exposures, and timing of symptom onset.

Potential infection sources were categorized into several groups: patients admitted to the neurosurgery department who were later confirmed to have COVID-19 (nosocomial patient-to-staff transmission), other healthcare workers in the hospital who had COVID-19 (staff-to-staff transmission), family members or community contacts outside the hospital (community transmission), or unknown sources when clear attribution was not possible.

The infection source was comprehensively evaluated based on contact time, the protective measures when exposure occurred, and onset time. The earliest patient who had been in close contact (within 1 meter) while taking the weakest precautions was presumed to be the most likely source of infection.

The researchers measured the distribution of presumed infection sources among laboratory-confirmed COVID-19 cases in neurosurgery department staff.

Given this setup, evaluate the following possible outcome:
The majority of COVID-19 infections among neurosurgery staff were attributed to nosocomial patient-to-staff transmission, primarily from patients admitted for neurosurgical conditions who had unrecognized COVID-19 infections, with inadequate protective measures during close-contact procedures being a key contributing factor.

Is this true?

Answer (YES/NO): YES